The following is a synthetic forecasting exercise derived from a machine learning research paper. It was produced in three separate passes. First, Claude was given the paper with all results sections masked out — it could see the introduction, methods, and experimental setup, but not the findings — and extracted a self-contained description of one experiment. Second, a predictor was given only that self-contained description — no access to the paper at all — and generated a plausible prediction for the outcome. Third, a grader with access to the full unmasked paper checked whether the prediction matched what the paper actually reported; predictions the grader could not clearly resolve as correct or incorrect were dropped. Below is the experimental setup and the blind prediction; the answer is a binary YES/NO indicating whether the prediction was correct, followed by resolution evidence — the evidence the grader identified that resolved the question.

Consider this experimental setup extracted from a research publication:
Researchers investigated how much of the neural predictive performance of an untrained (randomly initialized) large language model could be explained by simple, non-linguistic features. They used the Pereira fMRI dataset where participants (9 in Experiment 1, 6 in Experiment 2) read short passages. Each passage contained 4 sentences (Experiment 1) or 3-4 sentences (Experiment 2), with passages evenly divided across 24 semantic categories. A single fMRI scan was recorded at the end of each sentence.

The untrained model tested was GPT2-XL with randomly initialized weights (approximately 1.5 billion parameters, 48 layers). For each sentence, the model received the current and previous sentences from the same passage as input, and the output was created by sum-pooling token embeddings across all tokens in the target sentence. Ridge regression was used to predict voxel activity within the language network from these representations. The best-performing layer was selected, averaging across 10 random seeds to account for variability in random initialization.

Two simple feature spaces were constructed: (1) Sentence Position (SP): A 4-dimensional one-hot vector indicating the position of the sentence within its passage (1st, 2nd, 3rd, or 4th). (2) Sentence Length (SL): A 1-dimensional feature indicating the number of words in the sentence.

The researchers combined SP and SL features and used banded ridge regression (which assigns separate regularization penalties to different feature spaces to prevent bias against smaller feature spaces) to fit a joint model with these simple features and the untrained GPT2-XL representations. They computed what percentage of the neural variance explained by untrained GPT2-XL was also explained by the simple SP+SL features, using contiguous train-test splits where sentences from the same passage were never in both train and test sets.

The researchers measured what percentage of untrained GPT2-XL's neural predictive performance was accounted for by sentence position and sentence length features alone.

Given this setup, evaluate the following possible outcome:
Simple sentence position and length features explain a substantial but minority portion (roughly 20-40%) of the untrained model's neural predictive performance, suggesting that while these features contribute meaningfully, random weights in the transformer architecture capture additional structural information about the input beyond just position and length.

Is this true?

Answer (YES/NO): NO